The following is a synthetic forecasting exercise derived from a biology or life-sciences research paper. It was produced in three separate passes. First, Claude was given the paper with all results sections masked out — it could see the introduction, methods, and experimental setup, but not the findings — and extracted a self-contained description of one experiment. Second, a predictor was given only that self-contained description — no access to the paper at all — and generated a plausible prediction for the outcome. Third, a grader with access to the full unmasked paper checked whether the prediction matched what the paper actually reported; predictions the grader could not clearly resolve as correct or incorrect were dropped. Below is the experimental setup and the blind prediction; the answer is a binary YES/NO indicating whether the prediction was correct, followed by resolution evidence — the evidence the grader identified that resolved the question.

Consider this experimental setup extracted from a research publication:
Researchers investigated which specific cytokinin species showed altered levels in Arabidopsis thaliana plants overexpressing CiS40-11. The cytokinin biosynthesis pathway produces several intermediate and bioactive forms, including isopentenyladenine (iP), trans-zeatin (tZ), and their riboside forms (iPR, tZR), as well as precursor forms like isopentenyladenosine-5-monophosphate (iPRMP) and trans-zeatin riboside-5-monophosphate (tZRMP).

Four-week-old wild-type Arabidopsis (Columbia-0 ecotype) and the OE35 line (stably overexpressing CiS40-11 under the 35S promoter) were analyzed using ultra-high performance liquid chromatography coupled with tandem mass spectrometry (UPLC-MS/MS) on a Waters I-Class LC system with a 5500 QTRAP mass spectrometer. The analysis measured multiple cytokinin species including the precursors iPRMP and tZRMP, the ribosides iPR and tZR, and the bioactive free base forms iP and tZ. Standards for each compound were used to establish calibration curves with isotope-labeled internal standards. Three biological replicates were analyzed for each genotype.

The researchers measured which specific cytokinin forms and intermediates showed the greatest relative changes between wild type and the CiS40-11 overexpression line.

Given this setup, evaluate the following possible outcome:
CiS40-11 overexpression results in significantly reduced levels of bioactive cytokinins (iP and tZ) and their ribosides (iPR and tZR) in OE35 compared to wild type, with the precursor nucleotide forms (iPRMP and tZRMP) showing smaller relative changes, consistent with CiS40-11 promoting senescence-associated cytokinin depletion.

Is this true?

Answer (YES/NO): NO